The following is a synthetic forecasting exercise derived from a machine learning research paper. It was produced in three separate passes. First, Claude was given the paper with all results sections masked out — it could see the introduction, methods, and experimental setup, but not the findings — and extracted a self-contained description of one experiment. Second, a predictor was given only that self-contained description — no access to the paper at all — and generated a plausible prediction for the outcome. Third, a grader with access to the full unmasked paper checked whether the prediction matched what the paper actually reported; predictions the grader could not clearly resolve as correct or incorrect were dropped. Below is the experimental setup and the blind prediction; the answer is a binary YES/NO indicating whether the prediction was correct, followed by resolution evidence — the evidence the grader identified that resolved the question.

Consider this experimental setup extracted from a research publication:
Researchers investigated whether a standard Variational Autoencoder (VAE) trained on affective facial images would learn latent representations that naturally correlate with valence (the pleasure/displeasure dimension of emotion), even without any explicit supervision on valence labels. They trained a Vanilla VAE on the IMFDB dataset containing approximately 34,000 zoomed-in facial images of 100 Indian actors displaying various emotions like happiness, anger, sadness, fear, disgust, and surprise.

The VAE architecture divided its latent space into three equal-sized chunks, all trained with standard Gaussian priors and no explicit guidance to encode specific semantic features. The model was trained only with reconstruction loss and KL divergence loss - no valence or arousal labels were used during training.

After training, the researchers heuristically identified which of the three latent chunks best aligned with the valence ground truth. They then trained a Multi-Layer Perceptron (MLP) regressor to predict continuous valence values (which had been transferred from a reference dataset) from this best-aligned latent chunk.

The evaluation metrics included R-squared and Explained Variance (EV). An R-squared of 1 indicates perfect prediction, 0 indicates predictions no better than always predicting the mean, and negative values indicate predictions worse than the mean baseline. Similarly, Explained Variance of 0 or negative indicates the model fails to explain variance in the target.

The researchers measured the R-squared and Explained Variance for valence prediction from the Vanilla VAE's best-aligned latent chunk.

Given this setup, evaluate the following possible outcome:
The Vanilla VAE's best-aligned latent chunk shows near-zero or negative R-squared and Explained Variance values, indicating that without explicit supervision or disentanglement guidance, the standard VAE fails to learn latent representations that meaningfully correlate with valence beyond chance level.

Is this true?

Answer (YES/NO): YES